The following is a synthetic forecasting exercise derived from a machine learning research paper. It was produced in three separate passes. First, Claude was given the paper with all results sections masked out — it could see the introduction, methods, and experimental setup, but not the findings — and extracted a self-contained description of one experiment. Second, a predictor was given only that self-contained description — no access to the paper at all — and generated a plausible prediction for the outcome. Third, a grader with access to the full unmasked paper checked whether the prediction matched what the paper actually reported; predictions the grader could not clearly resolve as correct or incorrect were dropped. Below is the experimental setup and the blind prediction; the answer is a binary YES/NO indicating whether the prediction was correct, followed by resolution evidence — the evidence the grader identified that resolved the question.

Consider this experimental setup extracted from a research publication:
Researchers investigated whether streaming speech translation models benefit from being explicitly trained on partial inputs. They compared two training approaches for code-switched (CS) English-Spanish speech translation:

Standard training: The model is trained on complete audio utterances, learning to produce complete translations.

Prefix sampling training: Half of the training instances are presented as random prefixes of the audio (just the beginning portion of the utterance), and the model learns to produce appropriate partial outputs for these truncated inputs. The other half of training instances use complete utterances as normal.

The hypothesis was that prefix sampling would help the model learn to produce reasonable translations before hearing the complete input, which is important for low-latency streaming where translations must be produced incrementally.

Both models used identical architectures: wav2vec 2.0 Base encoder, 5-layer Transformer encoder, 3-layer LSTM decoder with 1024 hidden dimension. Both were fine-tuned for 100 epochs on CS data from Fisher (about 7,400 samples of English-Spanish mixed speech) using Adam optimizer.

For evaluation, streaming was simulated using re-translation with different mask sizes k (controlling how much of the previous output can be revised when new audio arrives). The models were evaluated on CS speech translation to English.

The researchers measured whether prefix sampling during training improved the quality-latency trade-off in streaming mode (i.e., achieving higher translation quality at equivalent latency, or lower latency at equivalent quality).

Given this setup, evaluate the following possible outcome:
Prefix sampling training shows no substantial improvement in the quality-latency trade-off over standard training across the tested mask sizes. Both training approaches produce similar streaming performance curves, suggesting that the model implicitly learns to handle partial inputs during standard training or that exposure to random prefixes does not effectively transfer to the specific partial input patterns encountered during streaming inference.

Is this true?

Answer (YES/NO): YES